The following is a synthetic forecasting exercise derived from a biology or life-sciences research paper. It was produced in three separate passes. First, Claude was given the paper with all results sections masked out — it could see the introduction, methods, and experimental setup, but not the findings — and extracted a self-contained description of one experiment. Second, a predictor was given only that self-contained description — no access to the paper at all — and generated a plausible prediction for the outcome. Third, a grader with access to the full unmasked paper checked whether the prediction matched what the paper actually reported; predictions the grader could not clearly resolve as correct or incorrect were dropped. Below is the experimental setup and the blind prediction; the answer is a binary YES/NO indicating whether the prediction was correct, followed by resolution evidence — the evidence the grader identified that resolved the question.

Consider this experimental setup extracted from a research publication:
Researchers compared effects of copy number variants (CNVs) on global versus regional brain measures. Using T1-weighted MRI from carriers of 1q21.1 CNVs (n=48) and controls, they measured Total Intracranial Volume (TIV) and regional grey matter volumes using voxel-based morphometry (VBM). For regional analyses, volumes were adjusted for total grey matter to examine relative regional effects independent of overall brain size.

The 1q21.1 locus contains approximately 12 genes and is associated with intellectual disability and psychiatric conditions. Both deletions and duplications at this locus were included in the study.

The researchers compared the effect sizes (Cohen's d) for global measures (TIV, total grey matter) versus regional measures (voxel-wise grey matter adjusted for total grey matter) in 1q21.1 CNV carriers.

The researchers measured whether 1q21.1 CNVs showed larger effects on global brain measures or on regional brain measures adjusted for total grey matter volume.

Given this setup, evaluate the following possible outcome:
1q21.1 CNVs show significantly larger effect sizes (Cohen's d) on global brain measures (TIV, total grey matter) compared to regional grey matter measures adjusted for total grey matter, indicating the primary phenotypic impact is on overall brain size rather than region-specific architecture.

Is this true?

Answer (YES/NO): YES